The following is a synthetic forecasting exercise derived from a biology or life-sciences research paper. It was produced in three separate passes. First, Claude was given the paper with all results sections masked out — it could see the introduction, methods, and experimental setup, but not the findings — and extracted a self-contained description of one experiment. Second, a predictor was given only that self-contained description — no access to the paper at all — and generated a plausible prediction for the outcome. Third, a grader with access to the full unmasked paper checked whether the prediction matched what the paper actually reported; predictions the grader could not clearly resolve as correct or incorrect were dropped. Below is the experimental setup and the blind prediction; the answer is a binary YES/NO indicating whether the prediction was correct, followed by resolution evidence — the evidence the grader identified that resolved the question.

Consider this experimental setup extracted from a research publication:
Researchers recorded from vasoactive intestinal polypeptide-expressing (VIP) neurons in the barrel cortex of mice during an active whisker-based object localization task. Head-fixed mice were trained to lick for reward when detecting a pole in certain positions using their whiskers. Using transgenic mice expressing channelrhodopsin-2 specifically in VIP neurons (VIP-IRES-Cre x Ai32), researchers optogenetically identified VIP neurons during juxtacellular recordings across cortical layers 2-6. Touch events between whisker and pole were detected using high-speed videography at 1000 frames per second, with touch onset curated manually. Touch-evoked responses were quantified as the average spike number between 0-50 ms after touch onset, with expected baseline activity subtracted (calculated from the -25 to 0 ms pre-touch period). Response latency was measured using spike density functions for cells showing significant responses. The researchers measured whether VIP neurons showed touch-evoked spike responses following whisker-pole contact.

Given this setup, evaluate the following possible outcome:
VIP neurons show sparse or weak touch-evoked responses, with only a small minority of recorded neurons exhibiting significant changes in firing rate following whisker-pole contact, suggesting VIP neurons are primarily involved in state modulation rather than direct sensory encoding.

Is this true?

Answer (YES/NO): YES